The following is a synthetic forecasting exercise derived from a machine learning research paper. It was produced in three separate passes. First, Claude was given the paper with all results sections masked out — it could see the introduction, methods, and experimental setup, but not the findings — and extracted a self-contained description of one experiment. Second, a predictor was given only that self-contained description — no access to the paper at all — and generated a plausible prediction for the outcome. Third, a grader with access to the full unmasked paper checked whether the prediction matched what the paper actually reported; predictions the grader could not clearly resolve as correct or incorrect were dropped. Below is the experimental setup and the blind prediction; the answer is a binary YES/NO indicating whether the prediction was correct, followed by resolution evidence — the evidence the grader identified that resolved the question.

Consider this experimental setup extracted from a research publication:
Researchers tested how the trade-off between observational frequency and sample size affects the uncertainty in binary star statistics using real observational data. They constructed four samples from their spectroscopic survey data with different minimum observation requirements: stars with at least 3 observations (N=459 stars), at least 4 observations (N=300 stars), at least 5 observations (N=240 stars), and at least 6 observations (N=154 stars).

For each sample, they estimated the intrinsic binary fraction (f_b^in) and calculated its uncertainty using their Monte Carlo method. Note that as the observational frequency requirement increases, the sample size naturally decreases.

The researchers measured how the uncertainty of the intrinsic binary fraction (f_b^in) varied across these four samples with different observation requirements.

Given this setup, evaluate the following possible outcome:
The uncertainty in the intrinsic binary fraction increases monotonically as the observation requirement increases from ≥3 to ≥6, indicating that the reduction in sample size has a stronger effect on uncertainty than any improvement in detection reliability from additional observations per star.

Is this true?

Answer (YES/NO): NO